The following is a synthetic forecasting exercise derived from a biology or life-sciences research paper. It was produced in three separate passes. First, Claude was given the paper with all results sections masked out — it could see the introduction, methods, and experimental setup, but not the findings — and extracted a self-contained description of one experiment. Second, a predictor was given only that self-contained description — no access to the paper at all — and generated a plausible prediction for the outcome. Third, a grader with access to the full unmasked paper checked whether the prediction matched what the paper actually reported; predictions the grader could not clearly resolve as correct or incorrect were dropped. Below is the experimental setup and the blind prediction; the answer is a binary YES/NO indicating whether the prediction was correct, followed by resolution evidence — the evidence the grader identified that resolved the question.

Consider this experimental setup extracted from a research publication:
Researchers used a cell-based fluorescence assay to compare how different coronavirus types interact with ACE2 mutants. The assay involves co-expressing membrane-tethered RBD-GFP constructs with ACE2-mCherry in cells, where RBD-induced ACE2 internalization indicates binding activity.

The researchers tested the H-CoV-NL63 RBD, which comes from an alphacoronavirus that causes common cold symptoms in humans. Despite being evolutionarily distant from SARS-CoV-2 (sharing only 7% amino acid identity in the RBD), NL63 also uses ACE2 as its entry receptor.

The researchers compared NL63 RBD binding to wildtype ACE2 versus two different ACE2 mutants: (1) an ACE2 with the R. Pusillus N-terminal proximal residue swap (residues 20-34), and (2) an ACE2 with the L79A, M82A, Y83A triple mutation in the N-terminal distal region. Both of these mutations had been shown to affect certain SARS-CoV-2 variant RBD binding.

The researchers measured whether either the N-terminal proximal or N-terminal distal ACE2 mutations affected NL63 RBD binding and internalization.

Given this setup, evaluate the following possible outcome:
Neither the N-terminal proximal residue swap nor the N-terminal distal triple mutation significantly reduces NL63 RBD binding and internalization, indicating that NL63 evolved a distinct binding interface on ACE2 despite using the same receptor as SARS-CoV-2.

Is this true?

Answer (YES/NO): YES